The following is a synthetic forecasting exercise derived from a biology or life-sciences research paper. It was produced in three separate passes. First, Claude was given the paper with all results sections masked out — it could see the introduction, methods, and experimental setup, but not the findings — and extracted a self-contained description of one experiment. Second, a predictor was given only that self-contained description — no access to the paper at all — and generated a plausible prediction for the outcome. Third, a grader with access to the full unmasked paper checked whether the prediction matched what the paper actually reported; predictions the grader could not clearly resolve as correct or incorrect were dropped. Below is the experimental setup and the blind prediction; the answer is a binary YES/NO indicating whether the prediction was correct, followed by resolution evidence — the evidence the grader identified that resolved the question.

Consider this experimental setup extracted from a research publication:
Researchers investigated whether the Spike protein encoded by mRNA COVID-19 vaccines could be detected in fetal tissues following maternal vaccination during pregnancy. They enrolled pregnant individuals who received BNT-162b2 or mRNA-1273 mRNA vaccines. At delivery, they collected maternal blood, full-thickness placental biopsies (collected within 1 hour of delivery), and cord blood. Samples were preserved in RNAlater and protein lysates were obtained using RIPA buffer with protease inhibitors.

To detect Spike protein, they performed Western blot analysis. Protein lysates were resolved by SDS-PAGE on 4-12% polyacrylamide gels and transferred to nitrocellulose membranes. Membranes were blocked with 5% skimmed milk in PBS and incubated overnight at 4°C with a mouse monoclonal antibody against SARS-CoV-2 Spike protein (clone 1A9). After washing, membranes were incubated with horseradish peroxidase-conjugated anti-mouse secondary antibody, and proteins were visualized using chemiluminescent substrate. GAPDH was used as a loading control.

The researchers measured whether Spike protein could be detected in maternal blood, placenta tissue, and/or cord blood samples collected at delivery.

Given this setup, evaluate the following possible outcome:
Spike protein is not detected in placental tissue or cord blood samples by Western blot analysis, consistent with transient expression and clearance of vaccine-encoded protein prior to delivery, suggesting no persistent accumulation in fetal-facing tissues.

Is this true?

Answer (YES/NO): YES